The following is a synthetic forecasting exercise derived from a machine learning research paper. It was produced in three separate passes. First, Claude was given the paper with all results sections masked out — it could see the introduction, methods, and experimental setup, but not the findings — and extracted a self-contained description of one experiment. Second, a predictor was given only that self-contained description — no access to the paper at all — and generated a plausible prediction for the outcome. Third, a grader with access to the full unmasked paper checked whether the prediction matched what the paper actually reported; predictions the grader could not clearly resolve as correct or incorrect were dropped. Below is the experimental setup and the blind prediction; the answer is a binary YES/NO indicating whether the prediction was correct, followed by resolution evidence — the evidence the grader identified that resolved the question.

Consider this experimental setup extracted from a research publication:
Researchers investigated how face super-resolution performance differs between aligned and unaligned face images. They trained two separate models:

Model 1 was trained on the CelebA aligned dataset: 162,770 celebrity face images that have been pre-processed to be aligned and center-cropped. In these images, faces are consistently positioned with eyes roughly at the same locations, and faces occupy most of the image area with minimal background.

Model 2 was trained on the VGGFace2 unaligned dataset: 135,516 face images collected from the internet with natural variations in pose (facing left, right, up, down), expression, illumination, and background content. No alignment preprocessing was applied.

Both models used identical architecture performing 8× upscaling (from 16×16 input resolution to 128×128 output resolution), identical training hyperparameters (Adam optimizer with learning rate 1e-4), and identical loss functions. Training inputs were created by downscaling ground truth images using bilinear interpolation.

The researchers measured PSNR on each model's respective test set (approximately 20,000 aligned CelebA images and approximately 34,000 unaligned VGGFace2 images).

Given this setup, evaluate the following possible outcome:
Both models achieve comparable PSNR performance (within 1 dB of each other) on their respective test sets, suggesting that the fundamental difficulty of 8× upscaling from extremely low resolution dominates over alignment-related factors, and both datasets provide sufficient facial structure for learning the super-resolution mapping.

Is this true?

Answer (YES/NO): YES